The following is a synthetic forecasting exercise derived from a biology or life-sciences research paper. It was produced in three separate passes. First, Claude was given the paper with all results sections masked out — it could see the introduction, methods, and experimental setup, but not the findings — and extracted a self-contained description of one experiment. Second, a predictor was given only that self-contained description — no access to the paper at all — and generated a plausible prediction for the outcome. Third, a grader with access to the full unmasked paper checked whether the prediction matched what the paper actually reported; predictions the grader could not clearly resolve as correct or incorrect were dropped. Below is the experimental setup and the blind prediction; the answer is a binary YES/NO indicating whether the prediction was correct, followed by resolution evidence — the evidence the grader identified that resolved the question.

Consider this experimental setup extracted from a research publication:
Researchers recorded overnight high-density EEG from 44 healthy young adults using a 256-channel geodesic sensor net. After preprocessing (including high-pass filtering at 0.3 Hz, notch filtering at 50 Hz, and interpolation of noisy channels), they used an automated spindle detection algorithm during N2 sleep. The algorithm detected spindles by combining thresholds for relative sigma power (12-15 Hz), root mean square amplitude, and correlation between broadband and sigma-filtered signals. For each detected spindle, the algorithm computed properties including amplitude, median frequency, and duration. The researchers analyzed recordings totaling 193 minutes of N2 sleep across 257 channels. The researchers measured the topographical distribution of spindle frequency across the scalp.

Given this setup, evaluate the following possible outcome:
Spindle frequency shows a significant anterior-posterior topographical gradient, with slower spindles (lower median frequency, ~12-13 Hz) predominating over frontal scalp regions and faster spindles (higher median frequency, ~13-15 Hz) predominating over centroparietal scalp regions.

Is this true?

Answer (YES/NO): YES